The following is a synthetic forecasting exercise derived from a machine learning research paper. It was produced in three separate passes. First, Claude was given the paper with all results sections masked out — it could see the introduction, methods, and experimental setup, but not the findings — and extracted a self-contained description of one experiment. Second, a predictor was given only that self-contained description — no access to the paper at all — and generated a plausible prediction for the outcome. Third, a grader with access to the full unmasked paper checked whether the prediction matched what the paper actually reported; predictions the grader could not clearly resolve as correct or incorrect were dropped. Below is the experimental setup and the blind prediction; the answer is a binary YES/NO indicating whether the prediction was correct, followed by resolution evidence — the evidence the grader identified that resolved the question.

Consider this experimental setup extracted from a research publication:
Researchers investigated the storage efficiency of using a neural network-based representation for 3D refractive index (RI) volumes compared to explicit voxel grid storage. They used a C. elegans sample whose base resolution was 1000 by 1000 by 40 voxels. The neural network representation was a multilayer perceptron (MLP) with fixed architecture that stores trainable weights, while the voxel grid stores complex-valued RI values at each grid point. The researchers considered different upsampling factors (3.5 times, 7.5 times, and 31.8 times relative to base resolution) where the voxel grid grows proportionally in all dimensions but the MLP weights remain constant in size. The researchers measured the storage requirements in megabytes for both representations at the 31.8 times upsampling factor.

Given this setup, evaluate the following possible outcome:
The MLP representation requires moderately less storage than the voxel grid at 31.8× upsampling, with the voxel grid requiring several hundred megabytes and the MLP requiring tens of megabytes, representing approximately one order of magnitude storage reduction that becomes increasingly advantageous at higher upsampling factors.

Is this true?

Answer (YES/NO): NO